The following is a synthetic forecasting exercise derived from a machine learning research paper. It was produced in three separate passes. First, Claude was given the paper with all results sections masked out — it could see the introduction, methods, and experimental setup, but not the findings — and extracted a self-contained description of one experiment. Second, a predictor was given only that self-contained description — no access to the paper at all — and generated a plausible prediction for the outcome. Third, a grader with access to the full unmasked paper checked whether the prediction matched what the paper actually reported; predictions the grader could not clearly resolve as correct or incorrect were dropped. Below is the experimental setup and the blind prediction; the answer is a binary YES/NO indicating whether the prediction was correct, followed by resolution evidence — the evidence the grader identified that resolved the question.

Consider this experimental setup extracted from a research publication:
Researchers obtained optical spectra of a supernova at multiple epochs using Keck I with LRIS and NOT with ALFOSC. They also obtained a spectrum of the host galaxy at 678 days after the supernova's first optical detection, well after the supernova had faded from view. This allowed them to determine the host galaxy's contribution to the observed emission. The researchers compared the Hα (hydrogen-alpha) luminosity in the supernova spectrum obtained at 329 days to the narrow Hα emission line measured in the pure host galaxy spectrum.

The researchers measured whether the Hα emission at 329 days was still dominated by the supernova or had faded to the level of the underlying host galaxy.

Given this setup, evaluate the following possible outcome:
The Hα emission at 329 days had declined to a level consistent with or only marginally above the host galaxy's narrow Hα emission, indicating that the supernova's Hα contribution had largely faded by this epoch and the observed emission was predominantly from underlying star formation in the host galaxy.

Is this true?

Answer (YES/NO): YES